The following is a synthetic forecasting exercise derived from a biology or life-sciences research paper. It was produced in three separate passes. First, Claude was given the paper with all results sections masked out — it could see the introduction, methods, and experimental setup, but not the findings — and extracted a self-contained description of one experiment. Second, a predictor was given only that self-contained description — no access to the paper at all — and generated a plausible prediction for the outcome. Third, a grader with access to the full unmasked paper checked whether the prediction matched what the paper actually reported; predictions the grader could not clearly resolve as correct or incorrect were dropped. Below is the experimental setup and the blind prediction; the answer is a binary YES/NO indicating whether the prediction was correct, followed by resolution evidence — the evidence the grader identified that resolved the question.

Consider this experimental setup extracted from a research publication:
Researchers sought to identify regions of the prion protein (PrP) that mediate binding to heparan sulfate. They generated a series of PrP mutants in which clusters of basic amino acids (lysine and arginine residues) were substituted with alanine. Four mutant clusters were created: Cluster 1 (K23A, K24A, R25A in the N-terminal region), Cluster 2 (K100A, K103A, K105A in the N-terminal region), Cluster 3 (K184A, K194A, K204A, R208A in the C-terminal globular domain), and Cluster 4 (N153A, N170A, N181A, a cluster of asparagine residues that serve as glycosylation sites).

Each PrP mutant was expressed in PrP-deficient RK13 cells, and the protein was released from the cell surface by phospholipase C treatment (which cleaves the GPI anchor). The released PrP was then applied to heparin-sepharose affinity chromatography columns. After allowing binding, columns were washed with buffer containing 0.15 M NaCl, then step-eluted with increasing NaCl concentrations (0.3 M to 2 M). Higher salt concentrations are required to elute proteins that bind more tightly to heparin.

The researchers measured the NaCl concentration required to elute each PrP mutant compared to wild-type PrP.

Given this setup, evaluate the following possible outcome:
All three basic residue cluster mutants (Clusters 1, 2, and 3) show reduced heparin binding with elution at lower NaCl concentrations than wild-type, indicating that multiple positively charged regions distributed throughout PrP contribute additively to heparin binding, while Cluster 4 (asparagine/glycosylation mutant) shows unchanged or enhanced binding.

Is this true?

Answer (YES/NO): NO